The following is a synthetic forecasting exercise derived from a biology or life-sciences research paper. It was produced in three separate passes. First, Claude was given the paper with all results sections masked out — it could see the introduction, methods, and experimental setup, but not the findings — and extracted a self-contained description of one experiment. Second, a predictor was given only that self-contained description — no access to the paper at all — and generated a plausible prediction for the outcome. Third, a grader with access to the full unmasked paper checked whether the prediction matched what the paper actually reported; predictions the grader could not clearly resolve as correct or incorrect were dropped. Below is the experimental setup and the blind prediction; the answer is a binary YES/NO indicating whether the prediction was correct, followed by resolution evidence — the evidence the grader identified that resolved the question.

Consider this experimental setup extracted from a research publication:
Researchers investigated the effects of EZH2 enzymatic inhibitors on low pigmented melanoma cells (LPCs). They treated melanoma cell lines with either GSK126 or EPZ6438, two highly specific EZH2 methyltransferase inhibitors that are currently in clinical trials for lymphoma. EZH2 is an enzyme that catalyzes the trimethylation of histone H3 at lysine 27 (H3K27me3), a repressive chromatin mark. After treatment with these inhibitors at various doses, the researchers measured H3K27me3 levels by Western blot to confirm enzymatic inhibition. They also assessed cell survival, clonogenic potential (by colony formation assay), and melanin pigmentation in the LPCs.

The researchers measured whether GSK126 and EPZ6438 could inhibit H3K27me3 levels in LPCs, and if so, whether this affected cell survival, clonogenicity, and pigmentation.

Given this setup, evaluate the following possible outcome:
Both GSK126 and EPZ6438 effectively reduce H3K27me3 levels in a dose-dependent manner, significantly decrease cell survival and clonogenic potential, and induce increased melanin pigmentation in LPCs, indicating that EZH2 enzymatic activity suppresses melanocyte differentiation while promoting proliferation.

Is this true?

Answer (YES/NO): NO